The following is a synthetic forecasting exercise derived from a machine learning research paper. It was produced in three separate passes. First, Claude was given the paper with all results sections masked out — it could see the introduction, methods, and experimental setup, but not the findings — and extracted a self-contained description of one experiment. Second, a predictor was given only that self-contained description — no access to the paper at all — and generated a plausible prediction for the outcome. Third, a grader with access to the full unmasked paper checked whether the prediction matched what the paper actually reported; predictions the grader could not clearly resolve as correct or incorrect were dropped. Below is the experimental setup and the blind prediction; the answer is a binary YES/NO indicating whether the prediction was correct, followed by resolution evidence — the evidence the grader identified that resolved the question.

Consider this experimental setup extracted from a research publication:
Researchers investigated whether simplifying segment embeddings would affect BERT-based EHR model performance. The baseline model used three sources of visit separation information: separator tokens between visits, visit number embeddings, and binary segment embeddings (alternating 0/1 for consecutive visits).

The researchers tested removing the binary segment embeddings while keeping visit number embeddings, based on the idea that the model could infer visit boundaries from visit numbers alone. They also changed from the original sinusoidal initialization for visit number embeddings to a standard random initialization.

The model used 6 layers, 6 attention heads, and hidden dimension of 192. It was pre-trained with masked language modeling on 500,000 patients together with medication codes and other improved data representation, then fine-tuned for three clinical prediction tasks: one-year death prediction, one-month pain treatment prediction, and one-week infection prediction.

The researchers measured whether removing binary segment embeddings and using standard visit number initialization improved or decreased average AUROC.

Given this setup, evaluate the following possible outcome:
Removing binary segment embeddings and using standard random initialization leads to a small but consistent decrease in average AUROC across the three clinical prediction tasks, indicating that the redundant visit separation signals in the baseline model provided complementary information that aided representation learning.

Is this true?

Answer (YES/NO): NO